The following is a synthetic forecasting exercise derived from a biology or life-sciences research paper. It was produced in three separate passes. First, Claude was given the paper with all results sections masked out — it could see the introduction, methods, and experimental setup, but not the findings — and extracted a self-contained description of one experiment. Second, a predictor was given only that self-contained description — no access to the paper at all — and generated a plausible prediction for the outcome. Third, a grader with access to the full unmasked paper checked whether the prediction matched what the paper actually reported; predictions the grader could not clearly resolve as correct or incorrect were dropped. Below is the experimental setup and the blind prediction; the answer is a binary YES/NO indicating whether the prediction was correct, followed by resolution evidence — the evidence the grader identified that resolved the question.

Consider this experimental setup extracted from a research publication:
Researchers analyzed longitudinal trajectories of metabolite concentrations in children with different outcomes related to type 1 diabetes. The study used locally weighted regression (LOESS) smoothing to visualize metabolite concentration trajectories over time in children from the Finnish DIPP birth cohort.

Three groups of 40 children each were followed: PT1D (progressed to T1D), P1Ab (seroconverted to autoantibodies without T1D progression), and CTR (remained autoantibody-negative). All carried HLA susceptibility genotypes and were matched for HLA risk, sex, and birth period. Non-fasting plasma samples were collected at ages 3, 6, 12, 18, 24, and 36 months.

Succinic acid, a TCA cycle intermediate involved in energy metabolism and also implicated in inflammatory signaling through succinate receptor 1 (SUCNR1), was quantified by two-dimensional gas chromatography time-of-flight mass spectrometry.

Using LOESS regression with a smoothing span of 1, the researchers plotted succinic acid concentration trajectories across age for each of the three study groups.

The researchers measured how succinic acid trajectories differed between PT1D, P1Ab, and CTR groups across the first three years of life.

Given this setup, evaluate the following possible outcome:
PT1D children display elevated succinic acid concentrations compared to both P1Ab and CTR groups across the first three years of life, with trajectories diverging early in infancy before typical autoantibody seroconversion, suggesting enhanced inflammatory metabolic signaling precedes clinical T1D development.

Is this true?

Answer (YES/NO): NO